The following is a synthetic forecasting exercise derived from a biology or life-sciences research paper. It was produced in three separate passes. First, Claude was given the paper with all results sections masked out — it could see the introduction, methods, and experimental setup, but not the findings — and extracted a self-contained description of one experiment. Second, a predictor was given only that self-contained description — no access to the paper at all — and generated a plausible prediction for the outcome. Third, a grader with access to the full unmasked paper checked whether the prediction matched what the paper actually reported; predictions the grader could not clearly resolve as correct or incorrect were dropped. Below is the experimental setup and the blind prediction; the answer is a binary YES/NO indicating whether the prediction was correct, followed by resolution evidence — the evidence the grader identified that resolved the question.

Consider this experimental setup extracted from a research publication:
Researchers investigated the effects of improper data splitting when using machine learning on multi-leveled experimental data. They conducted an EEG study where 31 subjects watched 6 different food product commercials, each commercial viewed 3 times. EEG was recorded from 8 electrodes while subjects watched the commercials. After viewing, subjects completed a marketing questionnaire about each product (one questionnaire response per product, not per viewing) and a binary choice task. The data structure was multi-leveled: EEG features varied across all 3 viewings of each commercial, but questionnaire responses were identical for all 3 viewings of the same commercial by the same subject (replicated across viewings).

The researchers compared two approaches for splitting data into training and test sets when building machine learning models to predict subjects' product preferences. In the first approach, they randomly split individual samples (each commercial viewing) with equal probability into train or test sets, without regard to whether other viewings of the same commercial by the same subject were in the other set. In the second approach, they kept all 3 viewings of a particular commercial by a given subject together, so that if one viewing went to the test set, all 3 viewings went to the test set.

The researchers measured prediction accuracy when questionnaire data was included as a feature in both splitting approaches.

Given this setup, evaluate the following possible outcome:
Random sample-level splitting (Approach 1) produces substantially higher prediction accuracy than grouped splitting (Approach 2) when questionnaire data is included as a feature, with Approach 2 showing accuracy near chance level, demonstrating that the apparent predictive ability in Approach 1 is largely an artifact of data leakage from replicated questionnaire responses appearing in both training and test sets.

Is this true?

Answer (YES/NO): NO